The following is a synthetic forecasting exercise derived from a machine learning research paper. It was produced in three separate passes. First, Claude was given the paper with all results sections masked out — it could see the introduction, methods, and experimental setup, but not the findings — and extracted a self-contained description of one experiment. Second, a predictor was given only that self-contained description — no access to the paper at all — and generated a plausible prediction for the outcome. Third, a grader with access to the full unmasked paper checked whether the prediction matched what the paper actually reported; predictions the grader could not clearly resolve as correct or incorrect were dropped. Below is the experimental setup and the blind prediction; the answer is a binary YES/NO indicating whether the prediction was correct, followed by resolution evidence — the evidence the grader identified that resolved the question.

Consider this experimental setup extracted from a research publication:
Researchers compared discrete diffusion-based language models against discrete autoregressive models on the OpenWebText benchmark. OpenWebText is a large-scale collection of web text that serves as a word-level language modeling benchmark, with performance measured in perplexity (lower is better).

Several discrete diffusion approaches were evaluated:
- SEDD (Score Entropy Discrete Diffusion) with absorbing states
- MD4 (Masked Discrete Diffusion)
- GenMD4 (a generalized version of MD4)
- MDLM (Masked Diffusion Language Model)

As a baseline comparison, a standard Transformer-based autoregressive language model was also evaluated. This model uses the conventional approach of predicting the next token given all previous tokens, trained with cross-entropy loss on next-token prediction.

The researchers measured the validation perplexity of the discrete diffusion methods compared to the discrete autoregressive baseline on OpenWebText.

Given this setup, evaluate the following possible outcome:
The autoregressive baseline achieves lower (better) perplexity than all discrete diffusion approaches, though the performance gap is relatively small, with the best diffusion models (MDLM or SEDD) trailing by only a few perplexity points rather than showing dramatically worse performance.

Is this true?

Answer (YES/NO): NO